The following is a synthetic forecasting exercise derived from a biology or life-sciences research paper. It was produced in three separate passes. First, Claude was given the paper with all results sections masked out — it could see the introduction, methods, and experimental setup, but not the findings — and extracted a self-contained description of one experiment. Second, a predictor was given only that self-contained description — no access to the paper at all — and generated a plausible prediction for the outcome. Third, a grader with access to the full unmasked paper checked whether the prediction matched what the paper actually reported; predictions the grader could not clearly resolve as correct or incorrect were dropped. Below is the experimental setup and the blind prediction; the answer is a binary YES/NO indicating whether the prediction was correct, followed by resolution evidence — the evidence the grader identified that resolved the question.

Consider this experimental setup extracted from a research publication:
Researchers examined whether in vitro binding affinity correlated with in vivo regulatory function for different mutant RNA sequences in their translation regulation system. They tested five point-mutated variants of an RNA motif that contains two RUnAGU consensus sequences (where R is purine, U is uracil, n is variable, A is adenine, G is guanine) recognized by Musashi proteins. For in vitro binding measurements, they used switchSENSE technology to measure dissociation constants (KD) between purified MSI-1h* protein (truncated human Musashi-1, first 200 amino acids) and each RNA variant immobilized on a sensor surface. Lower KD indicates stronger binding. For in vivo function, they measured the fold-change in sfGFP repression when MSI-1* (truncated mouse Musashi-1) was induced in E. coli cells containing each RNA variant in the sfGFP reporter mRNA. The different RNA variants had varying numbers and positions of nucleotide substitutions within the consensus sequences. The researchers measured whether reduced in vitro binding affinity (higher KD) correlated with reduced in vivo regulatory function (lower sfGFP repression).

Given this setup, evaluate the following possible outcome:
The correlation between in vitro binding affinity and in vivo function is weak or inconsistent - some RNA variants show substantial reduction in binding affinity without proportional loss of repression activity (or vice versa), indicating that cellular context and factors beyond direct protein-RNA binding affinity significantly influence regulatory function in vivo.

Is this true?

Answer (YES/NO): NO